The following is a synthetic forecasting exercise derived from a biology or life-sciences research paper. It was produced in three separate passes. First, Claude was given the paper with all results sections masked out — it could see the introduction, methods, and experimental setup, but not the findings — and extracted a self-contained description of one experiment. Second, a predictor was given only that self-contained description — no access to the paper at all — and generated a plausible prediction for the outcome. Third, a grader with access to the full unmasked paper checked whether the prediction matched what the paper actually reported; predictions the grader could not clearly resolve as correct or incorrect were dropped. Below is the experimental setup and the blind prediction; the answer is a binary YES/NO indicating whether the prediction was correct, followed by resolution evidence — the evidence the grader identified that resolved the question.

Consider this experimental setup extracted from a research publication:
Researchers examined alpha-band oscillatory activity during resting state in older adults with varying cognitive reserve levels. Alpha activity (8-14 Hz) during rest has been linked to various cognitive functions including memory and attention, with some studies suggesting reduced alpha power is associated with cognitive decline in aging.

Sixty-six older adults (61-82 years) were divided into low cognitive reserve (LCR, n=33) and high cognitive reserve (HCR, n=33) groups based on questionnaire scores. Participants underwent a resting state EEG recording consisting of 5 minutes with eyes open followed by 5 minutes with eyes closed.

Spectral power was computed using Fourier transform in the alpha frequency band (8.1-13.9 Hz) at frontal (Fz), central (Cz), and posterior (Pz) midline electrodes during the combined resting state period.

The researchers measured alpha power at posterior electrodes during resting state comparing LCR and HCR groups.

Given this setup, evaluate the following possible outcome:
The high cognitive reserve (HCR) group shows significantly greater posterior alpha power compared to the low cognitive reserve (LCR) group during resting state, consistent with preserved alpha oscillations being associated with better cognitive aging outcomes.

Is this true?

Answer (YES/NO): NO